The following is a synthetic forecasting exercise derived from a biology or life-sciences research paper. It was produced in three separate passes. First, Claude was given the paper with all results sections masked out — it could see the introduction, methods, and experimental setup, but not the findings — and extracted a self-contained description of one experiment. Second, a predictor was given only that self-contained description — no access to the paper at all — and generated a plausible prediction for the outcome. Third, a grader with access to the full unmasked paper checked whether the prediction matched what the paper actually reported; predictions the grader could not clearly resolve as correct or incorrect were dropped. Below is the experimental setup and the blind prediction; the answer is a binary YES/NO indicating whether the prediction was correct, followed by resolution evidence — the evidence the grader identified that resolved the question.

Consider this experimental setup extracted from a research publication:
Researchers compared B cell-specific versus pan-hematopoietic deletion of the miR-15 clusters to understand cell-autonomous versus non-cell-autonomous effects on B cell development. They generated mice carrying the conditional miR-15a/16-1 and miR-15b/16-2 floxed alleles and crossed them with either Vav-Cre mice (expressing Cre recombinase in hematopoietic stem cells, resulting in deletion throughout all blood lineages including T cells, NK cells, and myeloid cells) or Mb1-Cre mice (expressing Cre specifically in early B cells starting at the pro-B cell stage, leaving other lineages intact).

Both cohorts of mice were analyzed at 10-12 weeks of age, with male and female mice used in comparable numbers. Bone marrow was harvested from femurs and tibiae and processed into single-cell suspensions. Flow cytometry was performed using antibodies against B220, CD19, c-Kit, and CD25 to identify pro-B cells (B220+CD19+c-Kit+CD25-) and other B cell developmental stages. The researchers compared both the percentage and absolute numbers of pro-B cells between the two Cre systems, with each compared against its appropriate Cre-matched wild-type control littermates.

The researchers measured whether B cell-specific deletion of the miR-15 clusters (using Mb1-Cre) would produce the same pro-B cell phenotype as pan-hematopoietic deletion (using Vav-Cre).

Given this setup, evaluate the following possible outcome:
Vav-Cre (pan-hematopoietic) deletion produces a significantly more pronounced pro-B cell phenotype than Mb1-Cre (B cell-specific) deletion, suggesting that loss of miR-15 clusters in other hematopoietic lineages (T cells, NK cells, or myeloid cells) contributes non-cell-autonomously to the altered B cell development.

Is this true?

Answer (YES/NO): NO